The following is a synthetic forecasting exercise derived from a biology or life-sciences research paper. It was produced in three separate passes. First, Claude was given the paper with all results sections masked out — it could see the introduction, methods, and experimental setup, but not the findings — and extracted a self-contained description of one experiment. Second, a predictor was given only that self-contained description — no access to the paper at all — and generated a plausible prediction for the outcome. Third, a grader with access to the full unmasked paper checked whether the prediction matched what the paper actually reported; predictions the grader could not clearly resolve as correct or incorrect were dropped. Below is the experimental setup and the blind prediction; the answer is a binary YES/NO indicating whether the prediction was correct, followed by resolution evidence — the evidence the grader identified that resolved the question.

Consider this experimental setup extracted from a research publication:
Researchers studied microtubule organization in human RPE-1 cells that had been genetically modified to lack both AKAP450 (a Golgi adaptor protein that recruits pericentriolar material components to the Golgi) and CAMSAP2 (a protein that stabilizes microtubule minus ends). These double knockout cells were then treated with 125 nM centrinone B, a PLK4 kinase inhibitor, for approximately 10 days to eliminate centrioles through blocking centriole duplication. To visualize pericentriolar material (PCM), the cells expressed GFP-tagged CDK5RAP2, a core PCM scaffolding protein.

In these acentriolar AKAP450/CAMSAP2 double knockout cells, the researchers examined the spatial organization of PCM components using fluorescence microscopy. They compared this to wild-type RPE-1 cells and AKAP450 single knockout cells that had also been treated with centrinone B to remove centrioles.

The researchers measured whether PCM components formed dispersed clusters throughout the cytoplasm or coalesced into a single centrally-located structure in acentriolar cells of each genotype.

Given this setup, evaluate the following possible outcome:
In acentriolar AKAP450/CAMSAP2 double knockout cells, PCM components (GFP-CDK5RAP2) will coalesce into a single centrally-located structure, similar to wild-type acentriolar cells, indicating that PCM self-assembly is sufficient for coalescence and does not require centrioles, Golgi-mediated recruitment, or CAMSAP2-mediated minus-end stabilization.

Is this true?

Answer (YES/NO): NO